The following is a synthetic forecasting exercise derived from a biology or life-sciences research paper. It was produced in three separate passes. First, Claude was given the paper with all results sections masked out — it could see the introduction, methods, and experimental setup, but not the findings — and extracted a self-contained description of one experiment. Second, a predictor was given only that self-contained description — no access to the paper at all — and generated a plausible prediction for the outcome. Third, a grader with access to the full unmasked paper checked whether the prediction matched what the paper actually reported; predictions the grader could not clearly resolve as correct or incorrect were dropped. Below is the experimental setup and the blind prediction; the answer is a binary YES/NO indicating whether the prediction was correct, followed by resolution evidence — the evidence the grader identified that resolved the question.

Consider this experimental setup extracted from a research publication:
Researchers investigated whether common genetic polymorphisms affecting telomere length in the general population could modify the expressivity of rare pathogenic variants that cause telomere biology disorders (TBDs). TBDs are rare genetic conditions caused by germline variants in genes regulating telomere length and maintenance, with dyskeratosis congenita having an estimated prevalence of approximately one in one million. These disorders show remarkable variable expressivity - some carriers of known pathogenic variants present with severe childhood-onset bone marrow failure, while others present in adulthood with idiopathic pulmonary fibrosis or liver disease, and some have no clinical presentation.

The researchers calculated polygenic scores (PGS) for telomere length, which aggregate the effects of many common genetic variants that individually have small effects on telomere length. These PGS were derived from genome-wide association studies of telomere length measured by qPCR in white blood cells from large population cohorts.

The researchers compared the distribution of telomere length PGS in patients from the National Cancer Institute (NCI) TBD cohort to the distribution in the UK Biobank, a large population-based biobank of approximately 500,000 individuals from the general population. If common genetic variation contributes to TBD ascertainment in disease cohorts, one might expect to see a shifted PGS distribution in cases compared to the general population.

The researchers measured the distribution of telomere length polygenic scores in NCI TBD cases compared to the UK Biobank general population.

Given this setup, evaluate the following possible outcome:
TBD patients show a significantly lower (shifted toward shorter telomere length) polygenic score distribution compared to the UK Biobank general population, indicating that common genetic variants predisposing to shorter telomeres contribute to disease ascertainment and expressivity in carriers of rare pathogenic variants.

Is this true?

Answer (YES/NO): YES